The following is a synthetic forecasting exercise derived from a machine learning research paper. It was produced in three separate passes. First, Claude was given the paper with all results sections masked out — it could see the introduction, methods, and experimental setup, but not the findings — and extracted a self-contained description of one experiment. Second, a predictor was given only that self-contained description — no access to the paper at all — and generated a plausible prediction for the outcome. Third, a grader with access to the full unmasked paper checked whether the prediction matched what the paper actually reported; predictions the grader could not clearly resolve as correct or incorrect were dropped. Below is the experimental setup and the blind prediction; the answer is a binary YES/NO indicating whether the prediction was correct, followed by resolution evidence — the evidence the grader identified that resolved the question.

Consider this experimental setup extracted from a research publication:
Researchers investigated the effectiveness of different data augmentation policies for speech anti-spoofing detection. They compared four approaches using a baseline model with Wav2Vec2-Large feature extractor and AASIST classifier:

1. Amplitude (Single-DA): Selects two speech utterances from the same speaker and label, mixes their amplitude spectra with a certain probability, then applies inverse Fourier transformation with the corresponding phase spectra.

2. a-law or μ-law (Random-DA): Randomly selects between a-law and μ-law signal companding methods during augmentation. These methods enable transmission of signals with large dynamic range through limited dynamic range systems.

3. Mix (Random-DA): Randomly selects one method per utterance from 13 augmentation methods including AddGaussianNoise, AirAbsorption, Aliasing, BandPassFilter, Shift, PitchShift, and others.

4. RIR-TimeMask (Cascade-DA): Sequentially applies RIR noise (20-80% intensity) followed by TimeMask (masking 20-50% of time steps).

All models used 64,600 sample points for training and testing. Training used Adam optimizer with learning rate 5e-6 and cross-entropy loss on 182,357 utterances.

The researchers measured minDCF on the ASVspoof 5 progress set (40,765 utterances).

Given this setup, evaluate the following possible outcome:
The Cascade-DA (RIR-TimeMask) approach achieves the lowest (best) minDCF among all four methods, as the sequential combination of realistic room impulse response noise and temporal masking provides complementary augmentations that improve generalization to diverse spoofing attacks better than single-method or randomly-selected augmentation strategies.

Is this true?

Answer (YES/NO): YES